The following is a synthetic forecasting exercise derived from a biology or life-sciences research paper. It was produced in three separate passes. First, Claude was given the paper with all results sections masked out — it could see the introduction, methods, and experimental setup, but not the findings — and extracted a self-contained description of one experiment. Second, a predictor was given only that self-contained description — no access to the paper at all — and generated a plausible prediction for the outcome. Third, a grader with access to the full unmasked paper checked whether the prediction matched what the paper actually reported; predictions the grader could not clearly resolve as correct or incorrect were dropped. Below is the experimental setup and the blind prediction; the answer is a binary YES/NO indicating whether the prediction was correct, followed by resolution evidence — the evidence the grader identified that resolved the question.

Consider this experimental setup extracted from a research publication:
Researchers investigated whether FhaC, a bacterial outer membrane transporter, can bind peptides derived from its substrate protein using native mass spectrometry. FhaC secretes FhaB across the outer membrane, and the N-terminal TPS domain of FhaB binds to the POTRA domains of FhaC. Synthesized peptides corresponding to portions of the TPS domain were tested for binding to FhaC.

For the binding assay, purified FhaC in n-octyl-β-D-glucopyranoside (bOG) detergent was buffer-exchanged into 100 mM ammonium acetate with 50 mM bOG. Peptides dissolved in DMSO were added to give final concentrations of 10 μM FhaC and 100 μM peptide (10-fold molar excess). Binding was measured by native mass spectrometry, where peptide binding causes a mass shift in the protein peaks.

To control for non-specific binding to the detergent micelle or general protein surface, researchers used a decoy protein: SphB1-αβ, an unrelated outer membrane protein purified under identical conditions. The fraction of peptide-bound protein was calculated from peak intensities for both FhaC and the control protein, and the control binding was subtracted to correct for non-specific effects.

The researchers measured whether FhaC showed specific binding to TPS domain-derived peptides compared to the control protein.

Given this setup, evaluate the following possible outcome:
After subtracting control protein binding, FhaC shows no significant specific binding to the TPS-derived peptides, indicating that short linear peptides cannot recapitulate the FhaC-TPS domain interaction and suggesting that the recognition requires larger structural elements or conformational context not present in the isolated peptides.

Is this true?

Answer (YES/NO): NO